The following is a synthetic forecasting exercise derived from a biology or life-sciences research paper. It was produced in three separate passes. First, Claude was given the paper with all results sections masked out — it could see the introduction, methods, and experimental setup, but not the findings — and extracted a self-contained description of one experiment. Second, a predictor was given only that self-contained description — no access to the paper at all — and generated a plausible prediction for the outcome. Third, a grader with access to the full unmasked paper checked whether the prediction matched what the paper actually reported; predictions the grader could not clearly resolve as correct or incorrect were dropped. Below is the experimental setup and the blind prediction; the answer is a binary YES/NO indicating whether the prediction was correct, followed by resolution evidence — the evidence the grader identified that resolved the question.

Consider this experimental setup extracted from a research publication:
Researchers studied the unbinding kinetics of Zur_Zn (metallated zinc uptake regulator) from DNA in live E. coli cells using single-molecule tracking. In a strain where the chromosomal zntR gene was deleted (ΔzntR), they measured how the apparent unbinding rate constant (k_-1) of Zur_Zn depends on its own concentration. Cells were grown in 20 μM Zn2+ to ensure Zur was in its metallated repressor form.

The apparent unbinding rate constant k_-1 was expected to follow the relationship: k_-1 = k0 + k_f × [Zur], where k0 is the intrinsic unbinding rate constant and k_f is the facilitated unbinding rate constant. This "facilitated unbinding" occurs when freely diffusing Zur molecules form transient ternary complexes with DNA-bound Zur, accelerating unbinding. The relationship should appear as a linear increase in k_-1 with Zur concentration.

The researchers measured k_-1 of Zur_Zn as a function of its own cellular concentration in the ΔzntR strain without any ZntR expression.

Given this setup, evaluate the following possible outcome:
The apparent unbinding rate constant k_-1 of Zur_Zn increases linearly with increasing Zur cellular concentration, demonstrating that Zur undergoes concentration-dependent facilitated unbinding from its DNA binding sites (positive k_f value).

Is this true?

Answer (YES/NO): YES